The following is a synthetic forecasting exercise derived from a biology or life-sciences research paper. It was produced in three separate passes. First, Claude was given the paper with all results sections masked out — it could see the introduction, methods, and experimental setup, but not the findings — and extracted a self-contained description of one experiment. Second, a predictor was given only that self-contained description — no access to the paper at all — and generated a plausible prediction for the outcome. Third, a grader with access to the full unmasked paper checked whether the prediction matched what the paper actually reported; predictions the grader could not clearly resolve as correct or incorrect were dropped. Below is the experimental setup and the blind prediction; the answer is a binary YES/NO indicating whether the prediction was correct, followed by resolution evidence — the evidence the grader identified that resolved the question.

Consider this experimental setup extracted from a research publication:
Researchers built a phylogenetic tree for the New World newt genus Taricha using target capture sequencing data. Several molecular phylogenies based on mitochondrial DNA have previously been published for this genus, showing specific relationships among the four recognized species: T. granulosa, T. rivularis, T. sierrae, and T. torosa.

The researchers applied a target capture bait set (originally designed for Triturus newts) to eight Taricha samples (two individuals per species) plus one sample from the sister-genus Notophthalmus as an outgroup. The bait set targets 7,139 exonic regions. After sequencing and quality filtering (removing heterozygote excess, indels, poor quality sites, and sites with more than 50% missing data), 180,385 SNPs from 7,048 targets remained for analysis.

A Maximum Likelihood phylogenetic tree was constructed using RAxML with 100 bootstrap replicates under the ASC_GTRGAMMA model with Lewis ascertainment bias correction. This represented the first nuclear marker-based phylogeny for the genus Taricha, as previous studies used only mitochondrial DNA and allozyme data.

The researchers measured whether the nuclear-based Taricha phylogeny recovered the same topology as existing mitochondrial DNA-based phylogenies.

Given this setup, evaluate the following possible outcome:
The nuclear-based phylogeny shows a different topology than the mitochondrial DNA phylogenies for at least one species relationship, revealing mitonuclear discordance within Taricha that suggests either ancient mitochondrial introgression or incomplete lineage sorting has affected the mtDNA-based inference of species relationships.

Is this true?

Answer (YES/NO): NO